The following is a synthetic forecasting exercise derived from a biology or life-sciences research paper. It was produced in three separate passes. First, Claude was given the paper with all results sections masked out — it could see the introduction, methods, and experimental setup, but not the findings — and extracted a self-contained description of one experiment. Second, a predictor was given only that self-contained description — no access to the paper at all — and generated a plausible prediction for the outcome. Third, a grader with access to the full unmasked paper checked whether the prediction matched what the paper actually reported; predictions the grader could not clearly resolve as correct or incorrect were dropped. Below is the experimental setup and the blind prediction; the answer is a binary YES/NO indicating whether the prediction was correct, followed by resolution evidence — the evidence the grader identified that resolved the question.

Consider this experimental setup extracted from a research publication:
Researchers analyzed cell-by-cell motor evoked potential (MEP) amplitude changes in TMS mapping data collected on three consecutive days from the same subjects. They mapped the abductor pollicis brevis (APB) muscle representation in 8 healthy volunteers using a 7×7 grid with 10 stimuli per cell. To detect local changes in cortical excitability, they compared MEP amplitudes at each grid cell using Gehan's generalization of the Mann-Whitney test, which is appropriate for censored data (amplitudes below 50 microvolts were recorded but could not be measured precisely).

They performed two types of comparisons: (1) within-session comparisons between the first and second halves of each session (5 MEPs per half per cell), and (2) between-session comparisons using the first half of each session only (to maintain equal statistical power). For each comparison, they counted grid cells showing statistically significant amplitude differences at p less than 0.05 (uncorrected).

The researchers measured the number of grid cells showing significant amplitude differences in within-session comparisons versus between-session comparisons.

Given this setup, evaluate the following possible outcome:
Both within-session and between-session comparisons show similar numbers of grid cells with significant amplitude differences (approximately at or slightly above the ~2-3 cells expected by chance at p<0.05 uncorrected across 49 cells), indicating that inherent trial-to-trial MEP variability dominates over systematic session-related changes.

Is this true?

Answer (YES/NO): NO